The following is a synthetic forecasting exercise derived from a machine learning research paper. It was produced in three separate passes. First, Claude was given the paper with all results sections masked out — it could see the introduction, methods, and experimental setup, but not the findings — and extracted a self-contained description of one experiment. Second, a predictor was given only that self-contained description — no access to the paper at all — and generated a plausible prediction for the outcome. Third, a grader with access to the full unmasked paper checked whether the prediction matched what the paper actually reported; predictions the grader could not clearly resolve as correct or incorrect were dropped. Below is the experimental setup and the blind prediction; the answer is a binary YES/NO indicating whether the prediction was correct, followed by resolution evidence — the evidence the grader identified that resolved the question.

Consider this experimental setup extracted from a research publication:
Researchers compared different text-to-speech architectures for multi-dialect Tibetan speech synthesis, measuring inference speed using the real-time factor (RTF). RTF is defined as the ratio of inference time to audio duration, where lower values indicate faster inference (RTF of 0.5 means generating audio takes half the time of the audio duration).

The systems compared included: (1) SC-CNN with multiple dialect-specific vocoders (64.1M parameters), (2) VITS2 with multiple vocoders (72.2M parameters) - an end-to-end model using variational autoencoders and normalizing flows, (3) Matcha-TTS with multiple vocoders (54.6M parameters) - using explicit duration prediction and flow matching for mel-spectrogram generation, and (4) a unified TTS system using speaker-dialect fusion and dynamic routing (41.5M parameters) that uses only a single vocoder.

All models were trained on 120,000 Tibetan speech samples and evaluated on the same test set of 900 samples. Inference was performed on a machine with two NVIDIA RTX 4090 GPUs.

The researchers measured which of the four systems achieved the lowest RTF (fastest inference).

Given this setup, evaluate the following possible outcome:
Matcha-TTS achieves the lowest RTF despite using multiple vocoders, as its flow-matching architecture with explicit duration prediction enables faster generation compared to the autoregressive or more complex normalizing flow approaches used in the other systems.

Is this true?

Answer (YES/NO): NO